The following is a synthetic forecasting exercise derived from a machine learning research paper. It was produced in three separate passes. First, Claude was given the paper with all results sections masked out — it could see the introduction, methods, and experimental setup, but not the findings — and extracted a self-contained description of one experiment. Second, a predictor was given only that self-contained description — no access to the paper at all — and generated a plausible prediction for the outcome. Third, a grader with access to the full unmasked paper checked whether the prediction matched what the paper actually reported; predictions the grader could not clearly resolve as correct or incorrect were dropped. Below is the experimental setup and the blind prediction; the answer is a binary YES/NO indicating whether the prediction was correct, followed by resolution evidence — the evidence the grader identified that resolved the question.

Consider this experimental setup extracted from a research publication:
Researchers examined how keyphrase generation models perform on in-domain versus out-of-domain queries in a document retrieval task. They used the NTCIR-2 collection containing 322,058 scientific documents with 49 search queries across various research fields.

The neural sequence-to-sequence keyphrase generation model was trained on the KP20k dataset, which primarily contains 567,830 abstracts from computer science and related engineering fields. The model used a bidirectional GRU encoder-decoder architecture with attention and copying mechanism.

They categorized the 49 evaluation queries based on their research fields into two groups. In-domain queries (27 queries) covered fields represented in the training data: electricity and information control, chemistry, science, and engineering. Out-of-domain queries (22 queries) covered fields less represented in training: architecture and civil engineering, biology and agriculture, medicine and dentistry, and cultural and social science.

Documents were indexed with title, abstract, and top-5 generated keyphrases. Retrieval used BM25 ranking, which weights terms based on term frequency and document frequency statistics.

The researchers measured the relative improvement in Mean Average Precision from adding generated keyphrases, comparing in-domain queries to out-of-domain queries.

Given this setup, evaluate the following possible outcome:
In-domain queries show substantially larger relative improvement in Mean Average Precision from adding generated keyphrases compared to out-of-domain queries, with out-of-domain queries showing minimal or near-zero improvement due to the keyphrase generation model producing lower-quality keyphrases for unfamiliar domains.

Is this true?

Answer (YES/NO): NO